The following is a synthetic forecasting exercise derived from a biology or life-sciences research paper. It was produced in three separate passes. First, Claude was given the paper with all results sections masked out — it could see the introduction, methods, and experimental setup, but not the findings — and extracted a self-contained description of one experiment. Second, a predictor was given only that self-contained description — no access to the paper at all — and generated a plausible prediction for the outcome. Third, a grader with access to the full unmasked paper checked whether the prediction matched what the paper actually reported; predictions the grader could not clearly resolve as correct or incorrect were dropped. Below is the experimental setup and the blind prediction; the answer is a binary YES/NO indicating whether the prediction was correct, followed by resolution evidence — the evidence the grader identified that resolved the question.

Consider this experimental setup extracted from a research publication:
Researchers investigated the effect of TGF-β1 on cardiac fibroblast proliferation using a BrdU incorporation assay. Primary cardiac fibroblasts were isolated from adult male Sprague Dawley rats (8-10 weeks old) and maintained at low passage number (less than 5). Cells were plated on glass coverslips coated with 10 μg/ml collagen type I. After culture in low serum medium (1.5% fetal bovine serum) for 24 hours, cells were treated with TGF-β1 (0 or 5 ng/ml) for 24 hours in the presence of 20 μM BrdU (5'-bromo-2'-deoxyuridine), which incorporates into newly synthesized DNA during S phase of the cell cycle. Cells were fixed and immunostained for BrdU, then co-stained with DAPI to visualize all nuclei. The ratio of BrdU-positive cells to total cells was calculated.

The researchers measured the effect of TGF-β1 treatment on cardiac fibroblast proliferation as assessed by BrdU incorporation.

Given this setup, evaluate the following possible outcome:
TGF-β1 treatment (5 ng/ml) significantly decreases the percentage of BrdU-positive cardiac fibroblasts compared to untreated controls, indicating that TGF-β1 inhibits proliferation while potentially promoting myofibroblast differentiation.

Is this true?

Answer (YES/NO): NO